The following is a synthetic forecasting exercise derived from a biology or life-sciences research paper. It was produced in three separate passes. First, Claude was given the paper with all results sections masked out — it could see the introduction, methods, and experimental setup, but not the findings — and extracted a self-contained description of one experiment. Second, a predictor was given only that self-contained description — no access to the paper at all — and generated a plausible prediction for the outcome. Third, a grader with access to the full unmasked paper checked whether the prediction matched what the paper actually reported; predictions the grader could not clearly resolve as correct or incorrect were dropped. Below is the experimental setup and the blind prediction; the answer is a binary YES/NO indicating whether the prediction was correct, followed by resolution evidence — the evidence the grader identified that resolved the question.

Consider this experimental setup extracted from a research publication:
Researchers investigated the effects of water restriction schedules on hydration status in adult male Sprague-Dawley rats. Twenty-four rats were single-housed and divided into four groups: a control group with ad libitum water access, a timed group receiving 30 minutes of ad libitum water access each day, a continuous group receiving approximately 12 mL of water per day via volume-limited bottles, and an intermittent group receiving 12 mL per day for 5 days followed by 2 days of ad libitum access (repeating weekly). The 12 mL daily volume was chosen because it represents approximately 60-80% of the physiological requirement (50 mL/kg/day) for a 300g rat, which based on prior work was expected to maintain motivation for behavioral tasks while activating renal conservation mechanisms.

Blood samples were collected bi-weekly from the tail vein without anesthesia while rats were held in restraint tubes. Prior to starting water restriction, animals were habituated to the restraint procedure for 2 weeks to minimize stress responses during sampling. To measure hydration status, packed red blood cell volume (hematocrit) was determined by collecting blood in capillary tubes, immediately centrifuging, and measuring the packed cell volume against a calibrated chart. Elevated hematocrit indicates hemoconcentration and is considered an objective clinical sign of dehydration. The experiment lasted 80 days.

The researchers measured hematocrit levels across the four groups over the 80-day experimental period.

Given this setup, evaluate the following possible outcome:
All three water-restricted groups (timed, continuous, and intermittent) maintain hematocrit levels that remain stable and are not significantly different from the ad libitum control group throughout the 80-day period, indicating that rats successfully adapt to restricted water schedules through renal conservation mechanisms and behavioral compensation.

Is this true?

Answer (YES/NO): YES